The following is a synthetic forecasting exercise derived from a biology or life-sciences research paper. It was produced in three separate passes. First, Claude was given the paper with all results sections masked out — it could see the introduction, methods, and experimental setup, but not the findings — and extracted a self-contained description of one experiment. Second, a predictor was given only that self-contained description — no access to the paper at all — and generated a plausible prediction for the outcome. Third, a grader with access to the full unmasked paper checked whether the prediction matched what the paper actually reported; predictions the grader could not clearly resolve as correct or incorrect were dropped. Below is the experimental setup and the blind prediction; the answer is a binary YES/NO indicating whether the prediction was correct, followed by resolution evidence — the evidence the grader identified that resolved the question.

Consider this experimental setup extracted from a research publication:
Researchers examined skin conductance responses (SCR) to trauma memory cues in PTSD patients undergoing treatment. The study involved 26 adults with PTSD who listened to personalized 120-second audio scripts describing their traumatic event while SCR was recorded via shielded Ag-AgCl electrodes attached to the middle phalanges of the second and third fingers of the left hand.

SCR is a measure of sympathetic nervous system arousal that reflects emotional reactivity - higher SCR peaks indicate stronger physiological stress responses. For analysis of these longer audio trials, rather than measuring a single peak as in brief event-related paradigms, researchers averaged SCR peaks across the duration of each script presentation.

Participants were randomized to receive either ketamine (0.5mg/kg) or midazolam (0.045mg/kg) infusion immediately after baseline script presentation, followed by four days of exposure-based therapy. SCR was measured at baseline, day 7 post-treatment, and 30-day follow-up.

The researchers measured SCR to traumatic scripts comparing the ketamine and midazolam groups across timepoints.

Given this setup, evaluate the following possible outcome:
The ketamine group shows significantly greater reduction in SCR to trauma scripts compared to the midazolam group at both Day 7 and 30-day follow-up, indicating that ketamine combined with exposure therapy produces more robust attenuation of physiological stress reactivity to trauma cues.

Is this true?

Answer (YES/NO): NO